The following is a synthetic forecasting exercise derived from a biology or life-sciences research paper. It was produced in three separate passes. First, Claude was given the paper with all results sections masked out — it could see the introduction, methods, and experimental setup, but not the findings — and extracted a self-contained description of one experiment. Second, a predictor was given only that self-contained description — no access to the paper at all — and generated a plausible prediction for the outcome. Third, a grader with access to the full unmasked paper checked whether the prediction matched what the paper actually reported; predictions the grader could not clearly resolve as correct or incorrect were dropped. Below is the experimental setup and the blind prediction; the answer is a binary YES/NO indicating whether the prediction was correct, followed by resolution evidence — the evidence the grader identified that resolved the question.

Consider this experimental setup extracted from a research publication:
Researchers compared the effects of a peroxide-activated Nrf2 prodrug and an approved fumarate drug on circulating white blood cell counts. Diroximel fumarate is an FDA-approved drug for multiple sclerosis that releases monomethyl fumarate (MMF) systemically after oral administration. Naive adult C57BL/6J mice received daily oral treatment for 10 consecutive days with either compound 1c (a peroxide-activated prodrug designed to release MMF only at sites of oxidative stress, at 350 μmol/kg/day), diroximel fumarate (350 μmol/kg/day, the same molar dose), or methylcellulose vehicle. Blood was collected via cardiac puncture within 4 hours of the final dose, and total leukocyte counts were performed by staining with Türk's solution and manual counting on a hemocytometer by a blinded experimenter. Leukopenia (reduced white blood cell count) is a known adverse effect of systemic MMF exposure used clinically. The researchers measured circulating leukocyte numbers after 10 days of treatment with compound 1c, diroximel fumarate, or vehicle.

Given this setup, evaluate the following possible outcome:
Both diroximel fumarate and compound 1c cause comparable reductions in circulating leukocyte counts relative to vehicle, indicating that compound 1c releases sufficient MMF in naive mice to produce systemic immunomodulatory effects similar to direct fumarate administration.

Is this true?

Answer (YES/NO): NO